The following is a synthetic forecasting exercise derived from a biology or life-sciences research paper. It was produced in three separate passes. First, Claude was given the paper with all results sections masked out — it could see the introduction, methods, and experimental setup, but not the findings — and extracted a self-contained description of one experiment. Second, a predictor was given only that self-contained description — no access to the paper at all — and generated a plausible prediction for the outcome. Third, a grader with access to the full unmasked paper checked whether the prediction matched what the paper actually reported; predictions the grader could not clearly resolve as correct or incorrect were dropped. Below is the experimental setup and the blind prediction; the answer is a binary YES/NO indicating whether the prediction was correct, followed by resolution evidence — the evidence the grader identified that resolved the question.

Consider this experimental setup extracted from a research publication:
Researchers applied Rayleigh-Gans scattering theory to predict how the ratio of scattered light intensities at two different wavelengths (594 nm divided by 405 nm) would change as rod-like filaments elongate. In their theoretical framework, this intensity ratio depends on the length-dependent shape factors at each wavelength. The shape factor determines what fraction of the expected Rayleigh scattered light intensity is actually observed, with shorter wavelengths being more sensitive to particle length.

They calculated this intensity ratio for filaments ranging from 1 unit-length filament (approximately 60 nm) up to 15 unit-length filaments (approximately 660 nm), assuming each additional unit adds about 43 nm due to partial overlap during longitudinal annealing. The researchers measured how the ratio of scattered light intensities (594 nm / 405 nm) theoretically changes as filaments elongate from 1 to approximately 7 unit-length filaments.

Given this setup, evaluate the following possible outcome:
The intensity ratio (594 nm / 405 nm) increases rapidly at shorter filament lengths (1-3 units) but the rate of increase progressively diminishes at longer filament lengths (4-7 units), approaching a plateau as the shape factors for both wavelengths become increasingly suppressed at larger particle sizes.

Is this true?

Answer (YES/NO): YES